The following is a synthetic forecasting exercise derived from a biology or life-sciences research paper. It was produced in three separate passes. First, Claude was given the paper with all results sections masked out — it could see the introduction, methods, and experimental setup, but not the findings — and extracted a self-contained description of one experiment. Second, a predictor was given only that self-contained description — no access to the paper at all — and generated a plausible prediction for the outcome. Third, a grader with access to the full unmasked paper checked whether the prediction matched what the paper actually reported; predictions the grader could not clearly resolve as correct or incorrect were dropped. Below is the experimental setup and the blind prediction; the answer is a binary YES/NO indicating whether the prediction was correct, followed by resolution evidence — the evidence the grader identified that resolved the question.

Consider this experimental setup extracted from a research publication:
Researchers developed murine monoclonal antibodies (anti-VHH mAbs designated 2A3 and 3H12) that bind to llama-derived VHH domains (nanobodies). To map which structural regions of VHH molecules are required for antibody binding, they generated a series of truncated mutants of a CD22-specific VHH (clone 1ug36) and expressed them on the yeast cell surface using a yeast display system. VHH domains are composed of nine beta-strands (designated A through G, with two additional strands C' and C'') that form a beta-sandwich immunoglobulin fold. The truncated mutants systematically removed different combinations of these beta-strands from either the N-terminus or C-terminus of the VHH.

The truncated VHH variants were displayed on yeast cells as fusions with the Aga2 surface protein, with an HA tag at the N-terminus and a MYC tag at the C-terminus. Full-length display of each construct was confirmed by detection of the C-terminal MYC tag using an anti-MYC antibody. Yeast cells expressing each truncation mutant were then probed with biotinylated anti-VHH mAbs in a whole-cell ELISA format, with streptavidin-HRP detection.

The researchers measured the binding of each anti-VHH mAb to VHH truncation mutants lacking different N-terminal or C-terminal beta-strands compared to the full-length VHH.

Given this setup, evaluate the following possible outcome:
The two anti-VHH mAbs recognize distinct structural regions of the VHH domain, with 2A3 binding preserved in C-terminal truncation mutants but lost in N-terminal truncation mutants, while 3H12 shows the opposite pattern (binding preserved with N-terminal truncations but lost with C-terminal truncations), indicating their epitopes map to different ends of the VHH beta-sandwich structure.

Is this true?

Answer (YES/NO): NO